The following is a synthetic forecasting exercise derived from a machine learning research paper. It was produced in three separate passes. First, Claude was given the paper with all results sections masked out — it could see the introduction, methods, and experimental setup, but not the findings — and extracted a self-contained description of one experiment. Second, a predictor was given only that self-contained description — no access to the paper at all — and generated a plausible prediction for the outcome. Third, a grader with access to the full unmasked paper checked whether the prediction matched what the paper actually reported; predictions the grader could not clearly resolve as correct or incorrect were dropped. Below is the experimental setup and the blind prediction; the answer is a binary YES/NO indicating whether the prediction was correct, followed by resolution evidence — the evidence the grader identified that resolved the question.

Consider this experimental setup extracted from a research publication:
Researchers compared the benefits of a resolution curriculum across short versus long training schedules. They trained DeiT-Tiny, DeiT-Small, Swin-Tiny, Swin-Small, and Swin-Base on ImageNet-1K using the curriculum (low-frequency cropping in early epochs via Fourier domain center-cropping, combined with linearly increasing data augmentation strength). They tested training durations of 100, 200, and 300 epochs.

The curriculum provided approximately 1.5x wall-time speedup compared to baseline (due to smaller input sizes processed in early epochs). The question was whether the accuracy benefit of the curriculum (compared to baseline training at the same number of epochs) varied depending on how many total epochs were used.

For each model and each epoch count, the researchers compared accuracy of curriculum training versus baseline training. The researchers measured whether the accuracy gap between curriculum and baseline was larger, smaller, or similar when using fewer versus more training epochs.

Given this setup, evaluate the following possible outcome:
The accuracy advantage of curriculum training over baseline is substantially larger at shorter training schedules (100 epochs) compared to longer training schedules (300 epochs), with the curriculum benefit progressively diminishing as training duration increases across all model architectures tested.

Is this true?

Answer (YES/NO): NO